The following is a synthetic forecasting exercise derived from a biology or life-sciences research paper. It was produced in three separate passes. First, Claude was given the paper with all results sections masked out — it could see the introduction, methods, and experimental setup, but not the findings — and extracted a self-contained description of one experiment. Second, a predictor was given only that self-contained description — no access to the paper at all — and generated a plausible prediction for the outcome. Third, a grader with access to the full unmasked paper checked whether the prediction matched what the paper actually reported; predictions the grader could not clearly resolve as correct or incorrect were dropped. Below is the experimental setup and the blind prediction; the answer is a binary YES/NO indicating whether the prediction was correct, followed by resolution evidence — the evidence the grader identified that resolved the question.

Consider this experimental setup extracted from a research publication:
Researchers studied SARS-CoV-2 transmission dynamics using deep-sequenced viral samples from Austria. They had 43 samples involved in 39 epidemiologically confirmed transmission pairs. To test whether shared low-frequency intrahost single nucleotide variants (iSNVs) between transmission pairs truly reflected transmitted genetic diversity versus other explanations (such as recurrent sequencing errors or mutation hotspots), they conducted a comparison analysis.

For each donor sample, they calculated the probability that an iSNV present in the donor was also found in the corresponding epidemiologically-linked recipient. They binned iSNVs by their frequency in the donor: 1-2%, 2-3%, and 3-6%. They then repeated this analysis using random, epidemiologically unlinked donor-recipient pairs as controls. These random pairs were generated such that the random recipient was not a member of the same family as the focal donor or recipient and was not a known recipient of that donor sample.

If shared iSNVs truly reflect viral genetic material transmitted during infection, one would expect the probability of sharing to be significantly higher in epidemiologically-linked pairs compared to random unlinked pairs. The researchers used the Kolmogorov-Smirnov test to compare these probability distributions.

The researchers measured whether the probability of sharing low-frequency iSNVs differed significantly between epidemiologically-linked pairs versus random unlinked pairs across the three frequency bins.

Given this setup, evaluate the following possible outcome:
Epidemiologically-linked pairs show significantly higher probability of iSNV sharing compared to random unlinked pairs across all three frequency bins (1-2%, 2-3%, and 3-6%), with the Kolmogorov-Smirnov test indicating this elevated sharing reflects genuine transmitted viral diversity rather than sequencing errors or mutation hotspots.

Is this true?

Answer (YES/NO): NO